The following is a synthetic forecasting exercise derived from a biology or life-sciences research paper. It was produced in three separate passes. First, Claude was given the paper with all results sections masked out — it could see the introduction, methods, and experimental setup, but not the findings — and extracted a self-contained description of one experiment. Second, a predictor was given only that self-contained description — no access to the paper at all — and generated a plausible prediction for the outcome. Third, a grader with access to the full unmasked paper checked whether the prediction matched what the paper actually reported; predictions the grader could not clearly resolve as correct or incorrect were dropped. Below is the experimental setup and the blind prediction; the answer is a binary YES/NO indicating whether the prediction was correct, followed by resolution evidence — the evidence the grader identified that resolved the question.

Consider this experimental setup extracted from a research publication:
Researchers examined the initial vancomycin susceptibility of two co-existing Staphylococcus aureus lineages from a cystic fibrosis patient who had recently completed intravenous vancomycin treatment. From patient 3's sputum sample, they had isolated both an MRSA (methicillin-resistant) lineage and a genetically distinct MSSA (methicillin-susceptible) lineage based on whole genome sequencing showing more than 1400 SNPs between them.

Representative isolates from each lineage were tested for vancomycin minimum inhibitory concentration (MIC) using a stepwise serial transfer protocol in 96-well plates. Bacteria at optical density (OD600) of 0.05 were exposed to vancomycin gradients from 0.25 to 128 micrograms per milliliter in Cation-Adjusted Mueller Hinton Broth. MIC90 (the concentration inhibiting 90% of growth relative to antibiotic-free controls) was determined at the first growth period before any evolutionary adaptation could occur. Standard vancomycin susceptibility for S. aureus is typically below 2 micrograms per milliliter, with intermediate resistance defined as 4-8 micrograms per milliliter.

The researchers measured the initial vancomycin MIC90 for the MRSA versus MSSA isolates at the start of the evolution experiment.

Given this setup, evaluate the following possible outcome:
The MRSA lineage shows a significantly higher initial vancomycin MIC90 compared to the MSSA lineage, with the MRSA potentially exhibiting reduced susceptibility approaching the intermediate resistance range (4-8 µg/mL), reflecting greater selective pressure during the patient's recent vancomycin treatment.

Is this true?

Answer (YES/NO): NO